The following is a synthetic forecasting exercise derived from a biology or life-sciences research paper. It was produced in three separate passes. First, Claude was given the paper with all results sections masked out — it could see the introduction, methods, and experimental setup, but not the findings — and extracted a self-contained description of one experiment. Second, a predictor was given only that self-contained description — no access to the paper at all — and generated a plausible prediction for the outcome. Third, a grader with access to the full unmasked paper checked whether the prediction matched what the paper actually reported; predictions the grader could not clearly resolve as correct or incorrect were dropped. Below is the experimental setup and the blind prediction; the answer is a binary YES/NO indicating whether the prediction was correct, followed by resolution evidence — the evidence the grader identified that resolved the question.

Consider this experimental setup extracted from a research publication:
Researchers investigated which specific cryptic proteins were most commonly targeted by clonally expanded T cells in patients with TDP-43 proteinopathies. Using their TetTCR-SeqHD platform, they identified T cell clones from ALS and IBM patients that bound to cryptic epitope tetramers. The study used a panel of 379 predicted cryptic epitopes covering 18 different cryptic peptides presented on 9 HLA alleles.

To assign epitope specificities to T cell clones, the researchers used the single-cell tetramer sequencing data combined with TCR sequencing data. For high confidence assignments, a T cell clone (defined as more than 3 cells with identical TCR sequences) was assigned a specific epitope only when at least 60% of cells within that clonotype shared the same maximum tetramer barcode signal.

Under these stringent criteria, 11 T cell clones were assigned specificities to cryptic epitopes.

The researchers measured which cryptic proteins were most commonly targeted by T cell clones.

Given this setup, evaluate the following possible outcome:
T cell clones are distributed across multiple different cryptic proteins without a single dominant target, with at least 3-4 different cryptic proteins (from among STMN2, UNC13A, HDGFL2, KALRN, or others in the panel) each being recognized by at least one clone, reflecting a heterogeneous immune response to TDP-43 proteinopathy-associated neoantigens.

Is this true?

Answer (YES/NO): NO